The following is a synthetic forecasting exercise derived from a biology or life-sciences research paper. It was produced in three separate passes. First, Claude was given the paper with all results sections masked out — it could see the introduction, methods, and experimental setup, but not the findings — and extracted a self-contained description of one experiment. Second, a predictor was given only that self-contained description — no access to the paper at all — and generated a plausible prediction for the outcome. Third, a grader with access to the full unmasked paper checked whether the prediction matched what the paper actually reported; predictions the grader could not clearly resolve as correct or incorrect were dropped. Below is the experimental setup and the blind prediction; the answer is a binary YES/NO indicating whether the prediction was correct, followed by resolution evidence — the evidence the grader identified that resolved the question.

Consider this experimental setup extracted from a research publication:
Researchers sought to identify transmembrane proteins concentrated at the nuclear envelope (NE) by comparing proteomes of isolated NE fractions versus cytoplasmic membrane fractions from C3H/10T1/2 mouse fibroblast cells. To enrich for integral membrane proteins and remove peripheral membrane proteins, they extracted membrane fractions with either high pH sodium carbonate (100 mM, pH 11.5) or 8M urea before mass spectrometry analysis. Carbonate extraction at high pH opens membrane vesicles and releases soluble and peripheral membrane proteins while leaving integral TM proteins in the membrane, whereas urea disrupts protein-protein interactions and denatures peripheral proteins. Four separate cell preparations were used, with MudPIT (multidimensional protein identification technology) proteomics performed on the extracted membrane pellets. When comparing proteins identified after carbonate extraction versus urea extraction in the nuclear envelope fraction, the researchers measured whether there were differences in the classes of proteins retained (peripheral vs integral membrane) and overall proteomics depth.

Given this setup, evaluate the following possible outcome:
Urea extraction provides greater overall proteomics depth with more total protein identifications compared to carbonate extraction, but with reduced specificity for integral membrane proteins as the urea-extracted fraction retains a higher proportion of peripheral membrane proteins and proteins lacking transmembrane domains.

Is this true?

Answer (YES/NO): NO